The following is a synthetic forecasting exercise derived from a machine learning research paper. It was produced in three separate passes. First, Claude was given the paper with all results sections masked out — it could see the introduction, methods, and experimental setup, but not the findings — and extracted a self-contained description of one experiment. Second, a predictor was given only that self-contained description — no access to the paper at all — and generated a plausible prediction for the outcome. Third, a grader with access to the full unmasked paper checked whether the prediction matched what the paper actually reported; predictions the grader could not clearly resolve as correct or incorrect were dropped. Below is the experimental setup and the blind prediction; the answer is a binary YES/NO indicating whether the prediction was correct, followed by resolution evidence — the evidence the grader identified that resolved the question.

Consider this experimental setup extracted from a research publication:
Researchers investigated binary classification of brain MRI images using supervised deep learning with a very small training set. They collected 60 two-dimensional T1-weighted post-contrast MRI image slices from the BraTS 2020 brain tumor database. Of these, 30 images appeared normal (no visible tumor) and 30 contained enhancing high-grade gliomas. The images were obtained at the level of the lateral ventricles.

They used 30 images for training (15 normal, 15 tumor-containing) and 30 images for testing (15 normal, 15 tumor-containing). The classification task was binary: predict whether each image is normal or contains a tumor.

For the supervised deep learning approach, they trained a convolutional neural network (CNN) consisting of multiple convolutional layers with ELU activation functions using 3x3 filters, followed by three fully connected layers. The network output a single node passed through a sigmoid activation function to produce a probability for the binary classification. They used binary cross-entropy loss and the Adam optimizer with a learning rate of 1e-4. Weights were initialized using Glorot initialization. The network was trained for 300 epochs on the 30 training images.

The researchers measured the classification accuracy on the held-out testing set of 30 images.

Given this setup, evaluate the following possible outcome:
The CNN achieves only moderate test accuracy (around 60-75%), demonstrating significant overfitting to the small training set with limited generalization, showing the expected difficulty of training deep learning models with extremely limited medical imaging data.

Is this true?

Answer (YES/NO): NO